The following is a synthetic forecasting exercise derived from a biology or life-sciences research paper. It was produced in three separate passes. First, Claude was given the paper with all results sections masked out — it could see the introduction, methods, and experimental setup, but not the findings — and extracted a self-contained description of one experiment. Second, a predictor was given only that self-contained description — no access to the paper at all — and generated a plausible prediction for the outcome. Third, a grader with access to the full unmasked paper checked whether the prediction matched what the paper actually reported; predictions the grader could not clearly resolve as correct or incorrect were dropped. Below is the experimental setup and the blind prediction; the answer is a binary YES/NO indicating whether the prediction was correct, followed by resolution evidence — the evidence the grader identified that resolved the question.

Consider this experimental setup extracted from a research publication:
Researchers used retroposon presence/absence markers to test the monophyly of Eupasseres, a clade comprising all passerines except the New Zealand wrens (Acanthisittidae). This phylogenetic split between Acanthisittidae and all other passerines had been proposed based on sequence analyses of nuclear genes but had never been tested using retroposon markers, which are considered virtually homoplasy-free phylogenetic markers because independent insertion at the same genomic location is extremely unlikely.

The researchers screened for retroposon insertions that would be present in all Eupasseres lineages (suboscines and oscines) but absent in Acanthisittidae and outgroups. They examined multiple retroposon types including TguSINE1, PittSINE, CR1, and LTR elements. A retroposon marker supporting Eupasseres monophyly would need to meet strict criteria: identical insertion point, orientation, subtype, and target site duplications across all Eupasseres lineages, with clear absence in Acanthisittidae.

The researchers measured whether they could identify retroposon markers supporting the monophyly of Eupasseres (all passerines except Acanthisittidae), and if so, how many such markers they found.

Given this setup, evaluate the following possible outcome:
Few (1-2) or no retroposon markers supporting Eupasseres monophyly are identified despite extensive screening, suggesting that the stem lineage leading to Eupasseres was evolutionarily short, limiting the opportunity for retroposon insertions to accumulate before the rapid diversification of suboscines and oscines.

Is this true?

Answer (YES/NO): NO